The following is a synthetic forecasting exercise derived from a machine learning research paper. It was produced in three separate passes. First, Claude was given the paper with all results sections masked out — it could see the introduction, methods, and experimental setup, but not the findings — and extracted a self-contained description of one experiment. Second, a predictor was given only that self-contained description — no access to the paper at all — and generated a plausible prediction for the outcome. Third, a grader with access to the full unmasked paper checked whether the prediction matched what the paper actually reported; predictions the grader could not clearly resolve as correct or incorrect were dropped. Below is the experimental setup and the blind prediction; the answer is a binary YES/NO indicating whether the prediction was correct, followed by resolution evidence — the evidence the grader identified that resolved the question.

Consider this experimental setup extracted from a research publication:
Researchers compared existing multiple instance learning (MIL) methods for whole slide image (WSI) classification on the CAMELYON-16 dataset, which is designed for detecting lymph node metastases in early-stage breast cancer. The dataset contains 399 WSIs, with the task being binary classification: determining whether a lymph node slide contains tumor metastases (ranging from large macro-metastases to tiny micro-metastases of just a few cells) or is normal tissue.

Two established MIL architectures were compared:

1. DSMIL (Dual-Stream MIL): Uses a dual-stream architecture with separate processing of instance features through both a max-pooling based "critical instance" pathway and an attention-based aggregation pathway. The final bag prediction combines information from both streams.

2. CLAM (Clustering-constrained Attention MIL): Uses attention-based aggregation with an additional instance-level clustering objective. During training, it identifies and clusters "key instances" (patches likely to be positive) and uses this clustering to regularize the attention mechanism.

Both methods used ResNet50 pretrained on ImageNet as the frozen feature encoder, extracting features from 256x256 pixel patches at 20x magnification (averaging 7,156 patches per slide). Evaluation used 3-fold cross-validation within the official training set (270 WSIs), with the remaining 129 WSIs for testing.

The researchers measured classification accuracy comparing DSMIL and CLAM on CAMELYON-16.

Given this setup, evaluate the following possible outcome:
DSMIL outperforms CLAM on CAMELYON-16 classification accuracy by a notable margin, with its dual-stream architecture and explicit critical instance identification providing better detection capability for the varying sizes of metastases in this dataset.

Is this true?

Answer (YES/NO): NO